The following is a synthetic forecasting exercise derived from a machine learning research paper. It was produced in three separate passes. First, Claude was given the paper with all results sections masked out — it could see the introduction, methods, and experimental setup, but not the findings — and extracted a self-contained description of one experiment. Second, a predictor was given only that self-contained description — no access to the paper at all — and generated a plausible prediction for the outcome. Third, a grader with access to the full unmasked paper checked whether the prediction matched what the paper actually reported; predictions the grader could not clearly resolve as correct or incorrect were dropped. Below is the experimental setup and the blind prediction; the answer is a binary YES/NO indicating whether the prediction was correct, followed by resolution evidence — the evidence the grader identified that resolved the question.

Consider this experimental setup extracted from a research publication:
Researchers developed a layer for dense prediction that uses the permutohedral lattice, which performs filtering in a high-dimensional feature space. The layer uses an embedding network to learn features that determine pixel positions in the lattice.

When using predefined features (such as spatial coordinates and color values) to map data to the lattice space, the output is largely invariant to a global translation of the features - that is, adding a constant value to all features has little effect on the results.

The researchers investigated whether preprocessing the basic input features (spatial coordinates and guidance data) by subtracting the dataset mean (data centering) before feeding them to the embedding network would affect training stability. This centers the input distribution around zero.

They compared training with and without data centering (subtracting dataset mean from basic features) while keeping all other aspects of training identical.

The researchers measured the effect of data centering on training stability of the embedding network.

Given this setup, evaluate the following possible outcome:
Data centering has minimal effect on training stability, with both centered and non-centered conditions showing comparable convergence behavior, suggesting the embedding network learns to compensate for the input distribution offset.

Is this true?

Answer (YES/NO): NO